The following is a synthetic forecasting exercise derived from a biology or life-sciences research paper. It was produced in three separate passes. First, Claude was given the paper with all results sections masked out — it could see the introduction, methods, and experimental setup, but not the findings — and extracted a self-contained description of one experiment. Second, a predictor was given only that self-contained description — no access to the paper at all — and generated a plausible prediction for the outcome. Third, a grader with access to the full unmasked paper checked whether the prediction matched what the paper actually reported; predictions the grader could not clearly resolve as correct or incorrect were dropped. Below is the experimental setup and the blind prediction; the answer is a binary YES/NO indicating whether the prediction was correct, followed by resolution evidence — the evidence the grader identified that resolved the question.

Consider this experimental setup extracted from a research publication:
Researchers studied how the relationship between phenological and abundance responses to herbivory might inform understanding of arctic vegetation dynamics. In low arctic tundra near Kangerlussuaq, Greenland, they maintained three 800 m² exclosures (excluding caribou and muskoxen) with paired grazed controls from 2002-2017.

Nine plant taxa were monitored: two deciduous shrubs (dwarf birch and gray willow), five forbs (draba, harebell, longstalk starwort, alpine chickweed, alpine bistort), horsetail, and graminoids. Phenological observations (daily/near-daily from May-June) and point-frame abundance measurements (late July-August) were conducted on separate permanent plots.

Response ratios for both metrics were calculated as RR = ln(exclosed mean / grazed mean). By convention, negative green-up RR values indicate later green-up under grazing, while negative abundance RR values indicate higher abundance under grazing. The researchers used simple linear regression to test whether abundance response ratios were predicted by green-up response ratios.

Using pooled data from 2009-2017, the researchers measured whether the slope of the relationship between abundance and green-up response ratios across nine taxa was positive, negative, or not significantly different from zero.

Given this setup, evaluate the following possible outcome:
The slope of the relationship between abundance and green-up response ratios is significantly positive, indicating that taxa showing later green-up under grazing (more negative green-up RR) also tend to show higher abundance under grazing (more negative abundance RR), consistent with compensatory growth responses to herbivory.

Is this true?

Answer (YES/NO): NO